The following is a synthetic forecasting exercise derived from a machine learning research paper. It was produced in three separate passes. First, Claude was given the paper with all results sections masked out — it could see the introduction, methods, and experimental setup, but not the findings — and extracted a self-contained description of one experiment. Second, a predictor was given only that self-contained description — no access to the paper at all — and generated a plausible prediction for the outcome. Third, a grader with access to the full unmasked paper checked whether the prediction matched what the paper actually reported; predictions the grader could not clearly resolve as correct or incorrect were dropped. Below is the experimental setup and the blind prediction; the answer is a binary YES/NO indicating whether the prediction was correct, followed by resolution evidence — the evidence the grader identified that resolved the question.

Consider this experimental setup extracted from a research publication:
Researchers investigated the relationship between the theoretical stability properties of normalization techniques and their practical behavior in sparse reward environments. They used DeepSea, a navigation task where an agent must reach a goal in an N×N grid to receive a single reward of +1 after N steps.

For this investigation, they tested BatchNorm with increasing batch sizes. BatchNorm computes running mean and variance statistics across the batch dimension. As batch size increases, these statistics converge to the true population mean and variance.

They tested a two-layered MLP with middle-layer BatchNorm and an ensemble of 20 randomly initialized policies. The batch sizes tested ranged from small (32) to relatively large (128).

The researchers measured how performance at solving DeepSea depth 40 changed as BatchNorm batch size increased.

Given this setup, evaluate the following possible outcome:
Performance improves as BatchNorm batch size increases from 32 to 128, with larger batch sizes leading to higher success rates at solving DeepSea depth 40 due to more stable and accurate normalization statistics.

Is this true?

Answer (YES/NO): NO